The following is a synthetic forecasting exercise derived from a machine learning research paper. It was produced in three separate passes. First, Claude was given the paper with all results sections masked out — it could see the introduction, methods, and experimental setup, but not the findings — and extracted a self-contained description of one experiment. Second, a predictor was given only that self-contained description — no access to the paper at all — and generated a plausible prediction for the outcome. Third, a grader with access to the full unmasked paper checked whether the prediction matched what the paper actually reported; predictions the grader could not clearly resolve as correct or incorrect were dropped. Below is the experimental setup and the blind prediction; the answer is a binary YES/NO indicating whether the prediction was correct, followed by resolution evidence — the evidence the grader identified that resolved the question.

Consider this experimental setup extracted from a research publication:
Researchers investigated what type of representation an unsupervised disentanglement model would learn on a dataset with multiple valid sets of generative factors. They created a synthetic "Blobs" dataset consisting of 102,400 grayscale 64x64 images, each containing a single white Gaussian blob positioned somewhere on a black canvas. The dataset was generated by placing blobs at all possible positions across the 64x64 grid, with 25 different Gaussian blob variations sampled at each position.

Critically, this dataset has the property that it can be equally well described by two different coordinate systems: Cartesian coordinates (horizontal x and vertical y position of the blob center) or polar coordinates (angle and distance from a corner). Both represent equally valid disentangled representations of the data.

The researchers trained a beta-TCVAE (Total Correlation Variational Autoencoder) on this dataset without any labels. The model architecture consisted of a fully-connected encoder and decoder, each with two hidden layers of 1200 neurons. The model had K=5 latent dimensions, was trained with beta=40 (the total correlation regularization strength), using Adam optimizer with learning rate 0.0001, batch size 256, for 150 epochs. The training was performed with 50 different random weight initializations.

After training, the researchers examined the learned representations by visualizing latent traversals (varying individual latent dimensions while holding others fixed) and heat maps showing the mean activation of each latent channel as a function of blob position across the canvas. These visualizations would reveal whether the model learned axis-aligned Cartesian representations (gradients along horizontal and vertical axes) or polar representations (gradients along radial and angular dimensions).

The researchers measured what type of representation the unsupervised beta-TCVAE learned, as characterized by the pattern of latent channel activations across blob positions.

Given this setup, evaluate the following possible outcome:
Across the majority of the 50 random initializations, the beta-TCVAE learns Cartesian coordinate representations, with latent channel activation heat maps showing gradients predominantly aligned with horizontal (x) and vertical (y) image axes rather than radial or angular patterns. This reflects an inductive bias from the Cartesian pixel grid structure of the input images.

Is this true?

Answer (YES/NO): YES